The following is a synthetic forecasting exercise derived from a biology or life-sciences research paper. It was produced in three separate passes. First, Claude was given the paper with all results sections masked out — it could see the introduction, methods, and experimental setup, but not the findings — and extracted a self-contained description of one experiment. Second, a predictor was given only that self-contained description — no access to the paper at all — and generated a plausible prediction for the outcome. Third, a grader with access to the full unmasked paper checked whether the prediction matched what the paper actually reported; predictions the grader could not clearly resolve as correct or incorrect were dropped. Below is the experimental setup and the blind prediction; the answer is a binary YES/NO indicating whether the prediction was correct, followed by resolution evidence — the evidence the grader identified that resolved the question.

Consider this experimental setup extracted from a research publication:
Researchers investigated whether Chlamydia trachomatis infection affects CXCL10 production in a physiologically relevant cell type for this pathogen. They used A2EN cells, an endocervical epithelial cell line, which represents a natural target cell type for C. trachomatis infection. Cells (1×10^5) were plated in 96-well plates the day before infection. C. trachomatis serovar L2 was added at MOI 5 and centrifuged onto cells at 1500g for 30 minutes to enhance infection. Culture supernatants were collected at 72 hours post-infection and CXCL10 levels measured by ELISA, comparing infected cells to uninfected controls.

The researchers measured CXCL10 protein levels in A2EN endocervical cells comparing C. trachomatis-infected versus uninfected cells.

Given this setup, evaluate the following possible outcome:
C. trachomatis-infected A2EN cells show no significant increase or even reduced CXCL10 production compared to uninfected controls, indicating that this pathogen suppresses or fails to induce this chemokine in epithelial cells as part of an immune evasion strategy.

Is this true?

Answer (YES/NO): YES